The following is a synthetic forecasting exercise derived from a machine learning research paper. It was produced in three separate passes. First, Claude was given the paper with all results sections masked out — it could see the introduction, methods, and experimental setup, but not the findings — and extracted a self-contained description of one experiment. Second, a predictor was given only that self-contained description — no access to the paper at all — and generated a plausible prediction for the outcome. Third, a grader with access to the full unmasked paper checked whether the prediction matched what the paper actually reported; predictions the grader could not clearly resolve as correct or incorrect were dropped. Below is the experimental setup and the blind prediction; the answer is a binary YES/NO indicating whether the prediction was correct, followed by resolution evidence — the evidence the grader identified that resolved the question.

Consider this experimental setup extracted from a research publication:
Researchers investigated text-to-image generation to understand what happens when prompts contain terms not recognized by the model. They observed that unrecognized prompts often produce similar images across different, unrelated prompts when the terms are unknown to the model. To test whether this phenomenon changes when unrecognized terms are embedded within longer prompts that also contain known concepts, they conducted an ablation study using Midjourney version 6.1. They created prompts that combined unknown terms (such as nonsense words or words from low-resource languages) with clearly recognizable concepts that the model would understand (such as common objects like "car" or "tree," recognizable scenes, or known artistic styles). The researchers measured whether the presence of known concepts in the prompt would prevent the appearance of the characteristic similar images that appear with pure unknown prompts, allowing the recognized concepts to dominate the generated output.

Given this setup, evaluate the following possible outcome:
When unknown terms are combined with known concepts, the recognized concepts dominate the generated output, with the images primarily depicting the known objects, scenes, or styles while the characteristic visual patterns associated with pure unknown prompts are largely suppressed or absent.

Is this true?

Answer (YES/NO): YES